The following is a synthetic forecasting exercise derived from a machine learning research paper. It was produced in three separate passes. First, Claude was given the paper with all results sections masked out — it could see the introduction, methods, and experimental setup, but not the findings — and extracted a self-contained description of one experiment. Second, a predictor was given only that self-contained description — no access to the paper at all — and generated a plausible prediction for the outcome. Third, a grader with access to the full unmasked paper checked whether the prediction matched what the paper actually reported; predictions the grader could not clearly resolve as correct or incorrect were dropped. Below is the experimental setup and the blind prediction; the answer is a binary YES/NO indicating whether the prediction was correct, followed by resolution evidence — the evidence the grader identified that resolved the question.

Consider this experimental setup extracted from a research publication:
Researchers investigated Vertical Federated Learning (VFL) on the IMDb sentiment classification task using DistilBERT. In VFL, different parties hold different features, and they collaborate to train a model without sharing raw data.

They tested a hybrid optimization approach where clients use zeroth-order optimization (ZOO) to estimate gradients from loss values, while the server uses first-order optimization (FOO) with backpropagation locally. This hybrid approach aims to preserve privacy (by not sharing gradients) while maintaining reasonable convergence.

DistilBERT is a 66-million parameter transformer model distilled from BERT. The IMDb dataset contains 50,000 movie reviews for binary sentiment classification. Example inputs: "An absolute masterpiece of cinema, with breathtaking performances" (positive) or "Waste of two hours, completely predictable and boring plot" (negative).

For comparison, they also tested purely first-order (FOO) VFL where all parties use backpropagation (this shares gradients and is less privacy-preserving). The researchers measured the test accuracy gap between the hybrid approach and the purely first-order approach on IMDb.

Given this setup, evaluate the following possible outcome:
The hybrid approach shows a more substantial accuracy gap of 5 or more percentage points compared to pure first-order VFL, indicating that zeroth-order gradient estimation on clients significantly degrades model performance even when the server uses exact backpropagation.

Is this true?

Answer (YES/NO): NO